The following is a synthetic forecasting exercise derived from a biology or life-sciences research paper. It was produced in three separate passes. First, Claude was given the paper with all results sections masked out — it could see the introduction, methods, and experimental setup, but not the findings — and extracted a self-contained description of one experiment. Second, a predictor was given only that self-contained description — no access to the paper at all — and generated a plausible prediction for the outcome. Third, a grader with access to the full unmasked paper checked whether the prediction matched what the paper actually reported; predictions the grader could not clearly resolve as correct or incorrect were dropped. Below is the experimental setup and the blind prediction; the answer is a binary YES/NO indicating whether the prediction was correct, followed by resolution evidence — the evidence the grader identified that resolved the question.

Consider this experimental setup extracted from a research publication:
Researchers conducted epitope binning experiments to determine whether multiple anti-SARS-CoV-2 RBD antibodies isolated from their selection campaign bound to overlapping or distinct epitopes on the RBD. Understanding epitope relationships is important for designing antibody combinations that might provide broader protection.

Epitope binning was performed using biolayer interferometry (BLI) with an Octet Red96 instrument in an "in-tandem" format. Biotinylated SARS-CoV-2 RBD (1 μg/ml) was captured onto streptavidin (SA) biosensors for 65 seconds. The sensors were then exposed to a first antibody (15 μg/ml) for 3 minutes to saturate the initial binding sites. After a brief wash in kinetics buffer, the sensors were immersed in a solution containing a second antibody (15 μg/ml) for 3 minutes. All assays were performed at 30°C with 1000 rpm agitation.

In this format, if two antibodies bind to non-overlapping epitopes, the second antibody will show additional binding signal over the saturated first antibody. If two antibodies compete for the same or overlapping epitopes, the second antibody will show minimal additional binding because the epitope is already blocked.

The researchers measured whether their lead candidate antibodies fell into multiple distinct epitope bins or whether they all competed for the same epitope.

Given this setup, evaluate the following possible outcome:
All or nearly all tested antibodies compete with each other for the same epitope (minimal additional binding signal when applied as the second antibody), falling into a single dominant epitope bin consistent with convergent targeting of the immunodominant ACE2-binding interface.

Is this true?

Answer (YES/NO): NO